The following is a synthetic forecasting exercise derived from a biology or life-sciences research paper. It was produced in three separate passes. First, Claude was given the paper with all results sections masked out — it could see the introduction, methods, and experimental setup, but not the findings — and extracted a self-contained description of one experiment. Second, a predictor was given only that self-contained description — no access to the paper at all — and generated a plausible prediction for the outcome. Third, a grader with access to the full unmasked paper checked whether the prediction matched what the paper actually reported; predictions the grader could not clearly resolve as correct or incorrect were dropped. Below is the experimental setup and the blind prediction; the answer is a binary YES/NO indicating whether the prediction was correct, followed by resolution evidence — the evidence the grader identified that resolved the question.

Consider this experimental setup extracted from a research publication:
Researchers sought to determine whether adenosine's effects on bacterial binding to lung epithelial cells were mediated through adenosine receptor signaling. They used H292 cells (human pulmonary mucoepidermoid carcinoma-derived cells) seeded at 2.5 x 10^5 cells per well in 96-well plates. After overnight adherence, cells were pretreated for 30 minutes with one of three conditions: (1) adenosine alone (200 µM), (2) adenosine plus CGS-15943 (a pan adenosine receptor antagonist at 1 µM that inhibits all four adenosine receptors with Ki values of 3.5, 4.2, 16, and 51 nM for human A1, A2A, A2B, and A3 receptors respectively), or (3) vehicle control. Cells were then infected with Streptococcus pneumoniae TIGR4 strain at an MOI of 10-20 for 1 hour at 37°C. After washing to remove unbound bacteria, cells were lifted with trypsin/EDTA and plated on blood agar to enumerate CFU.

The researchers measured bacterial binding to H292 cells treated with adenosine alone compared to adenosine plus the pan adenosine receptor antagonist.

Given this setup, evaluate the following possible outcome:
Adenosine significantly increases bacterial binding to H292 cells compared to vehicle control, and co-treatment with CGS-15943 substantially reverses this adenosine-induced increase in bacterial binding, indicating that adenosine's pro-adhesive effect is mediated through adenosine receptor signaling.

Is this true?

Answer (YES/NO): NO